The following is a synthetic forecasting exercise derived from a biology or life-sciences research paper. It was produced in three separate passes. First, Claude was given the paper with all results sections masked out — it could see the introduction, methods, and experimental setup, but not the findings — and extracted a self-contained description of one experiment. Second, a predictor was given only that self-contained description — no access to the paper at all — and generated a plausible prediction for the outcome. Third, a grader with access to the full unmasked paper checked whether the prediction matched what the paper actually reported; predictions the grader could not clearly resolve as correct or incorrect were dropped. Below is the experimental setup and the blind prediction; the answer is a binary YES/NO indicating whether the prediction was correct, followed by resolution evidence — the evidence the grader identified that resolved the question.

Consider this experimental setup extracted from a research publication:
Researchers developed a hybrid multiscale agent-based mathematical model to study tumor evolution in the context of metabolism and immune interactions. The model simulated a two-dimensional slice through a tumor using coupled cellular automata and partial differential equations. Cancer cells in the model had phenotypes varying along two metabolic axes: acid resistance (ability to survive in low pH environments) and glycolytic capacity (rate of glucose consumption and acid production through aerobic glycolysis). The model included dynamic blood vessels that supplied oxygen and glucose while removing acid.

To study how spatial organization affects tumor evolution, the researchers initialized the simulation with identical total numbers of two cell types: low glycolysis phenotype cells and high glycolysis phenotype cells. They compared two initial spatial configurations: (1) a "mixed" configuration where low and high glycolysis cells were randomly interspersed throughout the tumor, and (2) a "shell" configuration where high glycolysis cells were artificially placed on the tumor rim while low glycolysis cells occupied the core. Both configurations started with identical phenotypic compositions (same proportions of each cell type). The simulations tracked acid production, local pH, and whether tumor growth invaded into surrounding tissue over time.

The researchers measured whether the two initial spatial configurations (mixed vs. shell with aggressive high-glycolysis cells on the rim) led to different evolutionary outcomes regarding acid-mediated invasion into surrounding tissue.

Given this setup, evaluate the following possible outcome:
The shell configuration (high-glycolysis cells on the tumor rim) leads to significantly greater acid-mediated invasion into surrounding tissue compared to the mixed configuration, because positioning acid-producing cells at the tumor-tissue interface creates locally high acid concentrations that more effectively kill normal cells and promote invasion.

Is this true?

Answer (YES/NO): YES